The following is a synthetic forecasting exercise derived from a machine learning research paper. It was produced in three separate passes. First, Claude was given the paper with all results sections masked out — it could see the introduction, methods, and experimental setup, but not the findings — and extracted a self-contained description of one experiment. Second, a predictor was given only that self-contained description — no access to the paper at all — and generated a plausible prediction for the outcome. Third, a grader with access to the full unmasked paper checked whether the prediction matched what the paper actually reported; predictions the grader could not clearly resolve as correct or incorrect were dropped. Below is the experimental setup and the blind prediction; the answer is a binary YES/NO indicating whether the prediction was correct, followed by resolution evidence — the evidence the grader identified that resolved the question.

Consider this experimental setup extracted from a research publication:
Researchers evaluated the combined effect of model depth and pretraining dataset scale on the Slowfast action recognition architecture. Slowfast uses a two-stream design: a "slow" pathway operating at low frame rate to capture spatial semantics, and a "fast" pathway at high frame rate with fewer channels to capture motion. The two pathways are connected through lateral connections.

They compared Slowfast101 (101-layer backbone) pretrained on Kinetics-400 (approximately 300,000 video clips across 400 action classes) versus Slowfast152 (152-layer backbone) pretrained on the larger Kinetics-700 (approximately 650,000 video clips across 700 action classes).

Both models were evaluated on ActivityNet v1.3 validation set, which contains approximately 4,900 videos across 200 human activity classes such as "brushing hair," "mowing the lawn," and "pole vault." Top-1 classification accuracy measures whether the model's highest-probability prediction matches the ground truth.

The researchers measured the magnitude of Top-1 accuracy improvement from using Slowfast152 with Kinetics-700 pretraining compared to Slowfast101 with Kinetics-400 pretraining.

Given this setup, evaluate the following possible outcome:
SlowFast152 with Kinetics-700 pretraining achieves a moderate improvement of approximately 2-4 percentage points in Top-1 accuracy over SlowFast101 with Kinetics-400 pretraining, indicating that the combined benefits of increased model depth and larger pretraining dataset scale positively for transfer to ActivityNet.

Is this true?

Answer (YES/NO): NO